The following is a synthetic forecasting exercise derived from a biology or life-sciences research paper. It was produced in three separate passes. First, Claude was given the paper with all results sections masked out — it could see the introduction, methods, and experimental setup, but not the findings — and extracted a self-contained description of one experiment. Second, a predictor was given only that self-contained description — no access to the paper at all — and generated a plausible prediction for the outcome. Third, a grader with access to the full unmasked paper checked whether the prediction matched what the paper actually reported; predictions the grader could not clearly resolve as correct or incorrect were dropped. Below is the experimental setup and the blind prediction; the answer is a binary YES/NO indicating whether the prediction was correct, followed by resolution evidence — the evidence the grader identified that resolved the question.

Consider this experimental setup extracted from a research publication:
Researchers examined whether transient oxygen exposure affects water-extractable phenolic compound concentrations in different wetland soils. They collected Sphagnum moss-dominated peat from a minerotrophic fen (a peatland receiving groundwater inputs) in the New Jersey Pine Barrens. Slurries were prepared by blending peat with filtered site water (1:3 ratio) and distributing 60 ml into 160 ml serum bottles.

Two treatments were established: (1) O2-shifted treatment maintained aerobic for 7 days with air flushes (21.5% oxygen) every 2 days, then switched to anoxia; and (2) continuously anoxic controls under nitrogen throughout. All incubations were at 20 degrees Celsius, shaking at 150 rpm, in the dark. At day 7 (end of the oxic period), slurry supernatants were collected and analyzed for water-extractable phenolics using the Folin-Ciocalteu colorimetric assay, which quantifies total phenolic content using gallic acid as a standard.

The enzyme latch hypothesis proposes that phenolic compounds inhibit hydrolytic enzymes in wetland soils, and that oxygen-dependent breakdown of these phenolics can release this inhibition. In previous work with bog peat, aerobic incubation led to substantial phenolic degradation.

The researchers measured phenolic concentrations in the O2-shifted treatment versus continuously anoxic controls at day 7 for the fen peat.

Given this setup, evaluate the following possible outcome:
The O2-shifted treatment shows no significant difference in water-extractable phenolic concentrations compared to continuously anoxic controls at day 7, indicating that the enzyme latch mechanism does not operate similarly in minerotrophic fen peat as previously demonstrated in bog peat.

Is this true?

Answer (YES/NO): NO